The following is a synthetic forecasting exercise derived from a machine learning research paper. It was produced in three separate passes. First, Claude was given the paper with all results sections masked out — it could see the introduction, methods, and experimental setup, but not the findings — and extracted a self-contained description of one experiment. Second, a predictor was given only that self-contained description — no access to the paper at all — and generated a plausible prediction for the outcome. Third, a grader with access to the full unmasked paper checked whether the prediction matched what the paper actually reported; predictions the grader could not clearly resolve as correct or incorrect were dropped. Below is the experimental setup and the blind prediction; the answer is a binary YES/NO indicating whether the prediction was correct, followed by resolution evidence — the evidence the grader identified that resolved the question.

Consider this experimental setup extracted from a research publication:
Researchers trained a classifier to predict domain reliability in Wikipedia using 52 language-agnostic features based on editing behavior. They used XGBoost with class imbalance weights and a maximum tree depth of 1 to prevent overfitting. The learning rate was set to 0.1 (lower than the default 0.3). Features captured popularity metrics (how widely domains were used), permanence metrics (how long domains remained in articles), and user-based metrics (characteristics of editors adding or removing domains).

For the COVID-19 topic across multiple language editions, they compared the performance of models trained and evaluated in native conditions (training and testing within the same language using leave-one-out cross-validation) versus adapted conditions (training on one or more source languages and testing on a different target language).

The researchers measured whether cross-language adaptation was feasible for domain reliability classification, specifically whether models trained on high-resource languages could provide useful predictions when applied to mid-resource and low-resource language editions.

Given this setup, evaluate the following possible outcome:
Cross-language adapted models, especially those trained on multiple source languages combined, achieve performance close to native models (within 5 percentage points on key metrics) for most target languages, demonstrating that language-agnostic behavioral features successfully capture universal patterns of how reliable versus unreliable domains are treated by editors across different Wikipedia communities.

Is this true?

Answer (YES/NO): YES